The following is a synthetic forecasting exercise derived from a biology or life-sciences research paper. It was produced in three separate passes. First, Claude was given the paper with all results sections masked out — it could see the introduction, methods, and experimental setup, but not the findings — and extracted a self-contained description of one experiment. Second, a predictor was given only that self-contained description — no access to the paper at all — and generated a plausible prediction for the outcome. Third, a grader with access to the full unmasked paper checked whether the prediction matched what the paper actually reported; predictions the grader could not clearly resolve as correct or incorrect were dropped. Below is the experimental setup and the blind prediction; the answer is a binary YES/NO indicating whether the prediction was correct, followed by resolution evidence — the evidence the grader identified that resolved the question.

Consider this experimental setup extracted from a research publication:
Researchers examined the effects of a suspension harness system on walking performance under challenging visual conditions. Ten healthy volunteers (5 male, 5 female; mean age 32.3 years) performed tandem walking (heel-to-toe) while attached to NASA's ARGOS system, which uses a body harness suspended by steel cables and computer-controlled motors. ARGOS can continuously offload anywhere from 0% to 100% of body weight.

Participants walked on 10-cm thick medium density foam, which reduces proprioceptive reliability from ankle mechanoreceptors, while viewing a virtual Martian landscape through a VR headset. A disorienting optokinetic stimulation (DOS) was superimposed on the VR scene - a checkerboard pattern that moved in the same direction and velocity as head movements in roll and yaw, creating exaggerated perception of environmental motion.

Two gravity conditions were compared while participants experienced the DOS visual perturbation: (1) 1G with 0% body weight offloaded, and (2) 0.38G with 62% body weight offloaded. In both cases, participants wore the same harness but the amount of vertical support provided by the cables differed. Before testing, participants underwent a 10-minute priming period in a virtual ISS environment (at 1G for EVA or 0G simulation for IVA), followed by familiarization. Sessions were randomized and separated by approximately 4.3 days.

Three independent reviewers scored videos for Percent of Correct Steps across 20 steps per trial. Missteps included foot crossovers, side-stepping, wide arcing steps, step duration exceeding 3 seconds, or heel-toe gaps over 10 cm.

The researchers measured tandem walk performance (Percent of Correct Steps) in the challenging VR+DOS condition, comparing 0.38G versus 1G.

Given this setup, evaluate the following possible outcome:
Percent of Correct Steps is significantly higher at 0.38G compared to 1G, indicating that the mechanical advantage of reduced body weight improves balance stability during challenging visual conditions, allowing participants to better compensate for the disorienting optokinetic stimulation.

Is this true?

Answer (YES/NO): YES